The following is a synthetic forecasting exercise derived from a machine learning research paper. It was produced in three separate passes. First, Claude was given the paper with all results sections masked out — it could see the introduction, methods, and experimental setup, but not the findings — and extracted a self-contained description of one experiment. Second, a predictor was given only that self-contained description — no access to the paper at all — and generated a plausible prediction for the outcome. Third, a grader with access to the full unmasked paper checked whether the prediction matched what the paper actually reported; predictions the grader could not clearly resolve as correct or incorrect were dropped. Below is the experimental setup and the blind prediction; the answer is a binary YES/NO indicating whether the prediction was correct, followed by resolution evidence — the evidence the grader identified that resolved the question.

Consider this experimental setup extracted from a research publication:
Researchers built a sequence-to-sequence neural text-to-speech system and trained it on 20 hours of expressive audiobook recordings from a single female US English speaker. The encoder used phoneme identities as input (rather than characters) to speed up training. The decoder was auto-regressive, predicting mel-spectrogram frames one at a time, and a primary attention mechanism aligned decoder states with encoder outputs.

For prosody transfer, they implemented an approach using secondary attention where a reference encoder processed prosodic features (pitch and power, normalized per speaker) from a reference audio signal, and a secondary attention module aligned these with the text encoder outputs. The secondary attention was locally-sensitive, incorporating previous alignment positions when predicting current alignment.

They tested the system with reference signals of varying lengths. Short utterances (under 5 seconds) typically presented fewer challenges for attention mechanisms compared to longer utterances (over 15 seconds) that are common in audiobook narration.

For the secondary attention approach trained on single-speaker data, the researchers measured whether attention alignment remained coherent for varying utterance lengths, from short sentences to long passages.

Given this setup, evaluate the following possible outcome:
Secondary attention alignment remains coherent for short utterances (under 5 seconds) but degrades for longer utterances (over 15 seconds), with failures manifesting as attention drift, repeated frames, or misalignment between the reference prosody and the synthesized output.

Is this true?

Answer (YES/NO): YES